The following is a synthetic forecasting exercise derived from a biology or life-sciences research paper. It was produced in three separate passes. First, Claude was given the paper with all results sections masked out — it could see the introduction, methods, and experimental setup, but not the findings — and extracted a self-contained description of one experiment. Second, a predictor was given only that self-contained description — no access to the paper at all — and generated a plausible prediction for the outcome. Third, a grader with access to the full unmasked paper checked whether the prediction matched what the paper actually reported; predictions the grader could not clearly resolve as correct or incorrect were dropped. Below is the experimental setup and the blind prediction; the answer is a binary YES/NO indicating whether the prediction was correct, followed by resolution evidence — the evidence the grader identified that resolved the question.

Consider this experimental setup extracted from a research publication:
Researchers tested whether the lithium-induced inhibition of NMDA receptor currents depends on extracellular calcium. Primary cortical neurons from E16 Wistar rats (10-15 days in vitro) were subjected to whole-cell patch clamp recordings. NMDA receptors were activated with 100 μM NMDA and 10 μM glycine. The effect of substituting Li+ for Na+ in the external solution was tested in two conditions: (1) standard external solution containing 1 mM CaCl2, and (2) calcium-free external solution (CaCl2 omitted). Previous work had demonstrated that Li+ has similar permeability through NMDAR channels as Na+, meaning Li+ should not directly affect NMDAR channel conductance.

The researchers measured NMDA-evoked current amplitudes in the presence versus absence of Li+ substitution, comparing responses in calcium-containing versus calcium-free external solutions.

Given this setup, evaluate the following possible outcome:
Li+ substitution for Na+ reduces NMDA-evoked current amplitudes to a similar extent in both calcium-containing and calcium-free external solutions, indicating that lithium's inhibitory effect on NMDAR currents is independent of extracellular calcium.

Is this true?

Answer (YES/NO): NO